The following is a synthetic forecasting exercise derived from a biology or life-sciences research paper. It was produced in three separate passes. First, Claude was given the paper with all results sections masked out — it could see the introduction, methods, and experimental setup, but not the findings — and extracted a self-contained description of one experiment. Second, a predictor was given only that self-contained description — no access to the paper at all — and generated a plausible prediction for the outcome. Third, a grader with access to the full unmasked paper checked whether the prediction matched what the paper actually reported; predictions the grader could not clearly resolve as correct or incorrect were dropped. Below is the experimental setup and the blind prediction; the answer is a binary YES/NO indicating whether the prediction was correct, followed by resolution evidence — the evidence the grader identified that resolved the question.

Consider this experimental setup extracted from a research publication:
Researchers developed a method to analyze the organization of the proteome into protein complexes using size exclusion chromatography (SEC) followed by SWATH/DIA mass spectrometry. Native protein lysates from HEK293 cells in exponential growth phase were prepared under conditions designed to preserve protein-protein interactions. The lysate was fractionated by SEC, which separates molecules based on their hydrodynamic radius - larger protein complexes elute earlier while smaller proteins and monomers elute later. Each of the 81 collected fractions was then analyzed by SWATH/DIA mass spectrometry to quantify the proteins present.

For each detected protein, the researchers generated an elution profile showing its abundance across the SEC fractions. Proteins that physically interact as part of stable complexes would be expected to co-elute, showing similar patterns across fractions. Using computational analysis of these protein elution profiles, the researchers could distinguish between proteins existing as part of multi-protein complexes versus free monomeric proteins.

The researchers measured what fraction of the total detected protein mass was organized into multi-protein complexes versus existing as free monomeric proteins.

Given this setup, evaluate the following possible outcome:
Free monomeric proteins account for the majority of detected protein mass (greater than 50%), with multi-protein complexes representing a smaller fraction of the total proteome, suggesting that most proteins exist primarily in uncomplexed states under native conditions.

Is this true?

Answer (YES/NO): NO